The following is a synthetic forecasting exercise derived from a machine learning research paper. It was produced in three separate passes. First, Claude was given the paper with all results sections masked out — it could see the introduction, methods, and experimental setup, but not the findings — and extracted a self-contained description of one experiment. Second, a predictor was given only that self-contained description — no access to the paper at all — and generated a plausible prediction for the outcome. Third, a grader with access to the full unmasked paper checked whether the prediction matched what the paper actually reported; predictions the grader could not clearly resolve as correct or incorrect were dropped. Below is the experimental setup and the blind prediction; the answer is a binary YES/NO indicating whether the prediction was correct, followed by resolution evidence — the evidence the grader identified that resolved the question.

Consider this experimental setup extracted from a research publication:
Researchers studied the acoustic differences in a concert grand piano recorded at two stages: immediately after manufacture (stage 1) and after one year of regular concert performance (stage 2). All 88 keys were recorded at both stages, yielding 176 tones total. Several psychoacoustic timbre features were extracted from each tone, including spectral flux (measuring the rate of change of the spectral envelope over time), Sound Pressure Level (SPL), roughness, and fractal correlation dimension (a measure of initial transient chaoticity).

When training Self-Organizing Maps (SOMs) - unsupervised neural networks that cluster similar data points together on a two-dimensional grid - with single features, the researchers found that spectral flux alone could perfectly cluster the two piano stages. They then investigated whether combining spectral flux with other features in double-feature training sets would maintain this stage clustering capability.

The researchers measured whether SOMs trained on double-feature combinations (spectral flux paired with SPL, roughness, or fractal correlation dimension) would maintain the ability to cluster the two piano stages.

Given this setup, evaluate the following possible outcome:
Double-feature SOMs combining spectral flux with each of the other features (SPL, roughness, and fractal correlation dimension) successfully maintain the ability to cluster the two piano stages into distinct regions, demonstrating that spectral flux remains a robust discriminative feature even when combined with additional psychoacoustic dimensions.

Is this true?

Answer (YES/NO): NO